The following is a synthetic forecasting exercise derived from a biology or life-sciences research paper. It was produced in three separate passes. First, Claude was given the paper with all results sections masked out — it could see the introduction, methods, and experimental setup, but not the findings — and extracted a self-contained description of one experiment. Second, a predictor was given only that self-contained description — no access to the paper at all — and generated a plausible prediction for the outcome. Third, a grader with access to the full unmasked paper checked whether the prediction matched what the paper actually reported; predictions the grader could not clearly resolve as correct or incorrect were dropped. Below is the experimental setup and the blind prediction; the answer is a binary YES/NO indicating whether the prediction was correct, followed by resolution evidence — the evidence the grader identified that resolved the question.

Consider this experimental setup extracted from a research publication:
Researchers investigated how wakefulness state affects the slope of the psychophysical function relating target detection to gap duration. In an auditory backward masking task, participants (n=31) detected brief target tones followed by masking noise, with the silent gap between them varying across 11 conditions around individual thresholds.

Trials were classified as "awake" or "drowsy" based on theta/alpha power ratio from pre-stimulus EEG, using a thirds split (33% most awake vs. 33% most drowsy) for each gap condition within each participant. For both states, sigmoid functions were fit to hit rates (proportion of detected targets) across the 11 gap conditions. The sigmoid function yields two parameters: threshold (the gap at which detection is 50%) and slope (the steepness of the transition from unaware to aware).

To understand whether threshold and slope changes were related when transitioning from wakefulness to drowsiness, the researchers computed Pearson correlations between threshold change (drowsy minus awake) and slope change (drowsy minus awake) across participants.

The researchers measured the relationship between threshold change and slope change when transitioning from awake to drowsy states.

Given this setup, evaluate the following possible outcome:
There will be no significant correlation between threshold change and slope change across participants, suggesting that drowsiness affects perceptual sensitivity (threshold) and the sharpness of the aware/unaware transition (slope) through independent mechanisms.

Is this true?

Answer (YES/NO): YES